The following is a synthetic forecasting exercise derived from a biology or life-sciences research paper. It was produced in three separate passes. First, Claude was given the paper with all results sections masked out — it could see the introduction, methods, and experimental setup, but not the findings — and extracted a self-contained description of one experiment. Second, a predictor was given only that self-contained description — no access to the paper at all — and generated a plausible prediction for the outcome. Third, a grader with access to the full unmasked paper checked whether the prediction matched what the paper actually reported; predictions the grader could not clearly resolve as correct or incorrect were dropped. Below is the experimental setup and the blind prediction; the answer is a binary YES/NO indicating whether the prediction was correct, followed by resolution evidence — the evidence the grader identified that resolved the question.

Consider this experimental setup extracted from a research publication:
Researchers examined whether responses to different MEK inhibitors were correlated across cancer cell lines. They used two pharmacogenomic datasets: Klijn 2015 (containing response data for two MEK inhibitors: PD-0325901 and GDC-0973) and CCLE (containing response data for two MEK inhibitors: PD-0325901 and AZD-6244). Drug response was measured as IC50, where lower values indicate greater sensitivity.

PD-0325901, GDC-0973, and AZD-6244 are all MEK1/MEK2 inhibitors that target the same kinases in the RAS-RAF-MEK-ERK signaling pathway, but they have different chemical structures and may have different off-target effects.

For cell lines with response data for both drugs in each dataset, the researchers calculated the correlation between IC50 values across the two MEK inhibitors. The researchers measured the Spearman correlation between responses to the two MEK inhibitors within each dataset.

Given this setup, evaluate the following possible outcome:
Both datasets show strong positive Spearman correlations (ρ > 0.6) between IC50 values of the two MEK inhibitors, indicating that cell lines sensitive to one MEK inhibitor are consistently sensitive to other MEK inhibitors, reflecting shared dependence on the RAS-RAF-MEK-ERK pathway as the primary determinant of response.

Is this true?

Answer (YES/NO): YES